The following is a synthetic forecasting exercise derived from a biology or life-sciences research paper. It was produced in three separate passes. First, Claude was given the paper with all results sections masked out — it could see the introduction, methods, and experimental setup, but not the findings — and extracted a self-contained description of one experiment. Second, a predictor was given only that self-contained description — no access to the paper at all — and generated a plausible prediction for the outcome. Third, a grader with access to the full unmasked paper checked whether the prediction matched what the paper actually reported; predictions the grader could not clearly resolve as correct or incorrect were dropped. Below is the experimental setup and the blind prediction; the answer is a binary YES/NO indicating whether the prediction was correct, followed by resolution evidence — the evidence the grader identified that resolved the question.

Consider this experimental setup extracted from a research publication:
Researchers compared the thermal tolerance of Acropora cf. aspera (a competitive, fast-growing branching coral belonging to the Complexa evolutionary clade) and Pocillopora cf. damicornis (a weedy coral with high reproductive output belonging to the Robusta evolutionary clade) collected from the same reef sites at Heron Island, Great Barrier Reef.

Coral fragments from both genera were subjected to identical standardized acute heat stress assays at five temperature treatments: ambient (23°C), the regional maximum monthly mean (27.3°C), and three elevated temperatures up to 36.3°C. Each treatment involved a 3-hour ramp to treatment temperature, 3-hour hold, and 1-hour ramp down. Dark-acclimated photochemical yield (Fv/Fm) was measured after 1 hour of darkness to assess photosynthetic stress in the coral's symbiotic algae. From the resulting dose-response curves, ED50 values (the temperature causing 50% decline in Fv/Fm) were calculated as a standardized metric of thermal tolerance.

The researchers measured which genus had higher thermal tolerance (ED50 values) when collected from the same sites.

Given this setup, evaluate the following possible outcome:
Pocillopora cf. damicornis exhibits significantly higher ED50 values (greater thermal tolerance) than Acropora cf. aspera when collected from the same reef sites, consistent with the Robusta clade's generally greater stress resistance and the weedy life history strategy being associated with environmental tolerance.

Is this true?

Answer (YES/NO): NO